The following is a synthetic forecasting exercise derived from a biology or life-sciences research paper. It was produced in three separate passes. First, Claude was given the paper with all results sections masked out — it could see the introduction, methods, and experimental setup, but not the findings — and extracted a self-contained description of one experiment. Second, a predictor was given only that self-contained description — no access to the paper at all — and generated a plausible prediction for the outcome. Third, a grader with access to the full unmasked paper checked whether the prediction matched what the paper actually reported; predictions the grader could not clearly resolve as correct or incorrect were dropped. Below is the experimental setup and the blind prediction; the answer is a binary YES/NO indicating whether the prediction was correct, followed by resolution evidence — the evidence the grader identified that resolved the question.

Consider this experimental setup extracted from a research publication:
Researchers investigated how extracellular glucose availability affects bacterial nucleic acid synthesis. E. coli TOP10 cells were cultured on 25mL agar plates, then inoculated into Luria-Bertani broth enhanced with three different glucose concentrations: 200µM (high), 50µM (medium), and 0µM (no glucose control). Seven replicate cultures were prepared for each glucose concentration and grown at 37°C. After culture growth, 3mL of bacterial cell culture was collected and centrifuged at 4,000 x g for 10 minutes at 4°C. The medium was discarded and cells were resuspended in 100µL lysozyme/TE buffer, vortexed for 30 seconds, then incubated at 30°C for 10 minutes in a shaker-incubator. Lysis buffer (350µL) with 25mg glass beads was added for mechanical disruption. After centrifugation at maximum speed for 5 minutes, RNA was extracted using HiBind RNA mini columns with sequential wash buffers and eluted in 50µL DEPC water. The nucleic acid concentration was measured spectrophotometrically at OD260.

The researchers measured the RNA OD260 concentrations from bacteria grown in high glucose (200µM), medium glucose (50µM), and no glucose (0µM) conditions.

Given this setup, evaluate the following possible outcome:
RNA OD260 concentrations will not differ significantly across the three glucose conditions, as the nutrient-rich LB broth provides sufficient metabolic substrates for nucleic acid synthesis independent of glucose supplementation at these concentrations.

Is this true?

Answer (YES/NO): NO